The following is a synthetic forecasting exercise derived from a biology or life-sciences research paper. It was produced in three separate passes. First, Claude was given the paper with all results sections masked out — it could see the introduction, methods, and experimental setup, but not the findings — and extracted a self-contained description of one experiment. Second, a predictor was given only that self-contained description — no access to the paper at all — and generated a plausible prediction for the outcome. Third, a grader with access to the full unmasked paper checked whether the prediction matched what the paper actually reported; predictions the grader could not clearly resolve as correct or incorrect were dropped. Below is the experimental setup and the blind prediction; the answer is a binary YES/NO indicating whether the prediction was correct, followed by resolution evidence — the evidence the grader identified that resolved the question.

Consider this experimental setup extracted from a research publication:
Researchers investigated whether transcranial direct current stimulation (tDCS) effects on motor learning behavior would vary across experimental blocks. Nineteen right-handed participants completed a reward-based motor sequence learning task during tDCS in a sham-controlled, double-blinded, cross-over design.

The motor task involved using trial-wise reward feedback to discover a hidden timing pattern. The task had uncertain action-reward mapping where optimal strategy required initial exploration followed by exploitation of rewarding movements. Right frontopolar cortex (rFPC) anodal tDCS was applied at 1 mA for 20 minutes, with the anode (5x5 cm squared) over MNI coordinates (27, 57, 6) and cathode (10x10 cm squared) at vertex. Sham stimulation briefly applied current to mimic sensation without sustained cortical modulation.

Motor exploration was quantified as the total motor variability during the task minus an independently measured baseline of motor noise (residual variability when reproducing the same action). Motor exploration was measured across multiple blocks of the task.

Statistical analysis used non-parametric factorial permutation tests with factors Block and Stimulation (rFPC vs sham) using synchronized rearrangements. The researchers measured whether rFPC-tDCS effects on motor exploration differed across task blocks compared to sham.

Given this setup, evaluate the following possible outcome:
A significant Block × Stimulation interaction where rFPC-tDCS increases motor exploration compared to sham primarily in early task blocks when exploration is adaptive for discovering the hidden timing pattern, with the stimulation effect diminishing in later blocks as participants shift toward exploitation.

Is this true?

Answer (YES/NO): NO